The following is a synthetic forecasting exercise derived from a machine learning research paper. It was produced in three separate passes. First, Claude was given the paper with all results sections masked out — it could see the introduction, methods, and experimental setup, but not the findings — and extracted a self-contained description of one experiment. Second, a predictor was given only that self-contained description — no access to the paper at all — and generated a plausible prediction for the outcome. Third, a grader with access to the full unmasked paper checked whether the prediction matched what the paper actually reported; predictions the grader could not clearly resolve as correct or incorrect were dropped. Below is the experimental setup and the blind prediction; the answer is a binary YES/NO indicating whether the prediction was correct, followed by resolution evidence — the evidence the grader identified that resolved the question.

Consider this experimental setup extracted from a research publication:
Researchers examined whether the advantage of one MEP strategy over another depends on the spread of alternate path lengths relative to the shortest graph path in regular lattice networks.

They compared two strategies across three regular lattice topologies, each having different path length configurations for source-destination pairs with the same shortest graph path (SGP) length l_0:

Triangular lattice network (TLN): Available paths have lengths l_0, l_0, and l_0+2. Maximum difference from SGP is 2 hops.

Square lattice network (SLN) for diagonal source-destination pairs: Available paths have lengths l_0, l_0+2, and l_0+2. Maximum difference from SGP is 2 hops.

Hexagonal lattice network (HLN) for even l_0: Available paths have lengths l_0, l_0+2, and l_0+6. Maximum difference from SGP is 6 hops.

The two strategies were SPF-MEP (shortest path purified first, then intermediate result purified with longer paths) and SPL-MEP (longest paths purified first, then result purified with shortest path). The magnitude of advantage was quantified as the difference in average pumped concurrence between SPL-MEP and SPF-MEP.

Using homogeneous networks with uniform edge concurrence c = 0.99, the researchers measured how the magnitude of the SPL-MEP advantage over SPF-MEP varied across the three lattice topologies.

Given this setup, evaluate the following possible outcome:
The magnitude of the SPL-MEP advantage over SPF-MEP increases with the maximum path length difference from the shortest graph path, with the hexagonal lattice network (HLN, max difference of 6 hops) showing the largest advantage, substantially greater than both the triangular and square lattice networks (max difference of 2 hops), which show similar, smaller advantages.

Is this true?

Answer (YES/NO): NO